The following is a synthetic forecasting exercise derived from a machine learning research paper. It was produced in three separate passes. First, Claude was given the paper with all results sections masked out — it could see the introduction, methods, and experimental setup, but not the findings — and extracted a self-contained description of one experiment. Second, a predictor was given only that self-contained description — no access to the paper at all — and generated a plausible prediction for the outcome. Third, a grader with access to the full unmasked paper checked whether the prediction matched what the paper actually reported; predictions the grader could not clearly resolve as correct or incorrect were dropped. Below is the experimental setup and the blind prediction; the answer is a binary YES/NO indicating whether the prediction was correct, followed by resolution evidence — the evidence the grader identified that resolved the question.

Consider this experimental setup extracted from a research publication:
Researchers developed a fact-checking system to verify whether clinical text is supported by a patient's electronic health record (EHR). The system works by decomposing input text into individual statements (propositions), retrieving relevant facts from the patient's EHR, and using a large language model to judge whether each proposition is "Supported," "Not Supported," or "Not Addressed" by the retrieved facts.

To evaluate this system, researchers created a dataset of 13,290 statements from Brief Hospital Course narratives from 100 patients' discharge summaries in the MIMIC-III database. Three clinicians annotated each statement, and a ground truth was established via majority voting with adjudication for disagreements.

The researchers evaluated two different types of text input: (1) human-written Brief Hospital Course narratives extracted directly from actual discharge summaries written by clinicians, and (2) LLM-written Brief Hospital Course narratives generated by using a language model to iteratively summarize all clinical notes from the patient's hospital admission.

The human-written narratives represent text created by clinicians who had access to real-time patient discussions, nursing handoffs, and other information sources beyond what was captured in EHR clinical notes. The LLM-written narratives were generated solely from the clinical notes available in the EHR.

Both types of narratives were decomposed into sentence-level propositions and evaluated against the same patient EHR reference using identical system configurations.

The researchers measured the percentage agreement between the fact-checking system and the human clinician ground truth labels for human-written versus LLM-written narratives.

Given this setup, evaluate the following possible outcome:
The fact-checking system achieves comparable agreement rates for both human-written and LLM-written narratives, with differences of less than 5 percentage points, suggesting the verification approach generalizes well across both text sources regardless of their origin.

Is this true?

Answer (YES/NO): NO